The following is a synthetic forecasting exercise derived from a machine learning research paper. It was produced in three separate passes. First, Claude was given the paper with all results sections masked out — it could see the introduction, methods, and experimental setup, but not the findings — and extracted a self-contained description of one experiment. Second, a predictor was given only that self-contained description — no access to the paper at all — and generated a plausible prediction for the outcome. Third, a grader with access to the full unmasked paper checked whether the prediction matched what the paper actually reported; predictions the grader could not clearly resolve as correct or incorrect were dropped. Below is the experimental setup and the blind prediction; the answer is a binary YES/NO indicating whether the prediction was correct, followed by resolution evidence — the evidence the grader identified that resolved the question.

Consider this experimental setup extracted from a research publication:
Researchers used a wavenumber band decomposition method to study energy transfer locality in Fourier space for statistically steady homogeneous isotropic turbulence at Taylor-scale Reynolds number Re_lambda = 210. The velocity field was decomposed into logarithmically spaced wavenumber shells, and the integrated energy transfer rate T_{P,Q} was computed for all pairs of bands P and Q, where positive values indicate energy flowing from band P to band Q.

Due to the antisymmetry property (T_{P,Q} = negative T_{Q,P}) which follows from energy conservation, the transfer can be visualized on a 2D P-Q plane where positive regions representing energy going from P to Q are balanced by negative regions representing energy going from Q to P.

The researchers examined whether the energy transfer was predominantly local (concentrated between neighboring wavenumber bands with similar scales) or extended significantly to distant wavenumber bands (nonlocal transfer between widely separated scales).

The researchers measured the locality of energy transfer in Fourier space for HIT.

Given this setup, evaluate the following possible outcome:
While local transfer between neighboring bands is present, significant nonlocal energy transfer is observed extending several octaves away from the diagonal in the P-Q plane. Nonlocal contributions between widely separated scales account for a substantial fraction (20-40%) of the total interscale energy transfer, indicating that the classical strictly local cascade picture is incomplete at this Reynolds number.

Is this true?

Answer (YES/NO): NO